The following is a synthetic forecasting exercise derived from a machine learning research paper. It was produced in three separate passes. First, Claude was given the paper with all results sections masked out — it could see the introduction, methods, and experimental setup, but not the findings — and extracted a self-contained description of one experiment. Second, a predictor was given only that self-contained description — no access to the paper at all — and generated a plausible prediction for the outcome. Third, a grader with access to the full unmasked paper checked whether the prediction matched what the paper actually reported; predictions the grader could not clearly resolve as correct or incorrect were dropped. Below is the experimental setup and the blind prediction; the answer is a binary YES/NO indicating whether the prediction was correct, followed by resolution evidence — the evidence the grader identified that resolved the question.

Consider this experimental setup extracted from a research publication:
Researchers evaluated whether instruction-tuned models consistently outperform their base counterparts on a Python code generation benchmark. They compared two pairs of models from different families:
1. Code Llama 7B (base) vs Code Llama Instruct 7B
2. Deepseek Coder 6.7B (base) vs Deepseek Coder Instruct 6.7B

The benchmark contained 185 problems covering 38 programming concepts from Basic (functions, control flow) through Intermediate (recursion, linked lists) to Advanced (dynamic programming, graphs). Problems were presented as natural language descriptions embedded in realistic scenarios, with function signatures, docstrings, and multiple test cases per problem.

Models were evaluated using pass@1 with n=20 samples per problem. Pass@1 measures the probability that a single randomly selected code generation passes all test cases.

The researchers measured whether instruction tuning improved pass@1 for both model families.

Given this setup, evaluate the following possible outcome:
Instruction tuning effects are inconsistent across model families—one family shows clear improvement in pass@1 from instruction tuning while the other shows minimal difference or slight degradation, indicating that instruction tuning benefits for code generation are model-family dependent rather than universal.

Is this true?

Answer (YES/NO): YES